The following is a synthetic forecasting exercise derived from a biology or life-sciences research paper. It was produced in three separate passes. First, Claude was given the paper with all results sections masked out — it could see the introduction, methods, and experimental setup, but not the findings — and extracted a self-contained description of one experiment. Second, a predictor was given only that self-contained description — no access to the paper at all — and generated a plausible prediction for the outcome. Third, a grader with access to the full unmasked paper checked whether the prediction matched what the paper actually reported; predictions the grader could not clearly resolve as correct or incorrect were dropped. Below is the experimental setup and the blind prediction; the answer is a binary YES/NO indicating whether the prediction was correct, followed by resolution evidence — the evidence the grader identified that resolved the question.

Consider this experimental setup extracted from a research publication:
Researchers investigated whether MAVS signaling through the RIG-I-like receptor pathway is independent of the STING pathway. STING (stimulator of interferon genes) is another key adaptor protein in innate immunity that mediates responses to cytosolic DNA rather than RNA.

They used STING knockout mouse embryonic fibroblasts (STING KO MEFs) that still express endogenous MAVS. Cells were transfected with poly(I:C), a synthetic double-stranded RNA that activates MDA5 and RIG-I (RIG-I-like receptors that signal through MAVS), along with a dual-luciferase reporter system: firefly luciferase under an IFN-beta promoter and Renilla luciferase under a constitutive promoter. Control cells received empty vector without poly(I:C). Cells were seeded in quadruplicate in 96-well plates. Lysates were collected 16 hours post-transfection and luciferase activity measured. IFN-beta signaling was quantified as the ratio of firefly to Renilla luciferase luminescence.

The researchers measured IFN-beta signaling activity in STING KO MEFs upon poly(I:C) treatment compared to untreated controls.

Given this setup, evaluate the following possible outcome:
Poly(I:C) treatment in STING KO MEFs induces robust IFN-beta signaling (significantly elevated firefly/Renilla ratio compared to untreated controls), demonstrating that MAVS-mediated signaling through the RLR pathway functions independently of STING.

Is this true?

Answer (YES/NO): YES